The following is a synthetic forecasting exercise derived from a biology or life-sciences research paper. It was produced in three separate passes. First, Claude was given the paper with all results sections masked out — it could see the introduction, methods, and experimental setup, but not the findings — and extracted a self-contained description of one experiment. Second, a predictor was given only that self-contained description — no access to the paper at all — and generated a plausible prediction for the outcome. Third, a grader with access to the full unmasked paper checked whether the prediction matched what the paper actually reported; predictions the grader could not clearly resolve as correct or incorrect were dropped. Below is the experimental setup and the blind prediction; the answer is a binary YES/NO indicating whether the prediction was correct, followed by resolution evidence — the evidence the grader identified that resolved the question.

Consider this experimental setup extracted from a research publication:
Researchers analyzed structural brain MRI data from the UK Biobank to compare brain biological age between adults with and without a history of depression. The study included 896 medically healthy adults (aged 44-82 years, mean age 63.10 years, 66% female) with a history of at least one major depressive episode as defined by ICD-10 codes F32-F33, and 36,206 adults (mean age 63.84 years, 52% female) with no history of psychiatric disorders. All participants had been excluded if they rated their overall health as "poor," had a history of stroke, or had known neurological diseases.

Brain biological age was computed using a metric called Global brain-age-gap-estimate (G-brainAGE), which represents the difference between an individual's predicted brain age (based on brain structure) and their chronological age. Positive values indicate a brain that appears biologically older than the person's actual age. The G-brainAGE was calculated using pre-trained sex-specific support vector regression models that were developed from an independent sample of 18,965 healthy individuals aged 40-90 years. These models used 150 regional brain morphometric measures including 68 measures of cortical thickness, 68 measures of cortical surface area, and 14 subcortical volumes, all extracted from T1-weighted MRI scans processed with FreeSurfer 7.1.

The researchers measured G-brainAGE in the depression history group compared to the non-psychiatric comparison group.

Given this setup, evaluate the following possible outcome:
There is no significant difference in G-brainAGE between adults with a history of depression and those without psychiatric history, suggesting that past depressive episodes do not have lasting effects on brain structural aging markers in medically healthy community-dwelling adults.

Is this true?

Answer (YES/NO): NO